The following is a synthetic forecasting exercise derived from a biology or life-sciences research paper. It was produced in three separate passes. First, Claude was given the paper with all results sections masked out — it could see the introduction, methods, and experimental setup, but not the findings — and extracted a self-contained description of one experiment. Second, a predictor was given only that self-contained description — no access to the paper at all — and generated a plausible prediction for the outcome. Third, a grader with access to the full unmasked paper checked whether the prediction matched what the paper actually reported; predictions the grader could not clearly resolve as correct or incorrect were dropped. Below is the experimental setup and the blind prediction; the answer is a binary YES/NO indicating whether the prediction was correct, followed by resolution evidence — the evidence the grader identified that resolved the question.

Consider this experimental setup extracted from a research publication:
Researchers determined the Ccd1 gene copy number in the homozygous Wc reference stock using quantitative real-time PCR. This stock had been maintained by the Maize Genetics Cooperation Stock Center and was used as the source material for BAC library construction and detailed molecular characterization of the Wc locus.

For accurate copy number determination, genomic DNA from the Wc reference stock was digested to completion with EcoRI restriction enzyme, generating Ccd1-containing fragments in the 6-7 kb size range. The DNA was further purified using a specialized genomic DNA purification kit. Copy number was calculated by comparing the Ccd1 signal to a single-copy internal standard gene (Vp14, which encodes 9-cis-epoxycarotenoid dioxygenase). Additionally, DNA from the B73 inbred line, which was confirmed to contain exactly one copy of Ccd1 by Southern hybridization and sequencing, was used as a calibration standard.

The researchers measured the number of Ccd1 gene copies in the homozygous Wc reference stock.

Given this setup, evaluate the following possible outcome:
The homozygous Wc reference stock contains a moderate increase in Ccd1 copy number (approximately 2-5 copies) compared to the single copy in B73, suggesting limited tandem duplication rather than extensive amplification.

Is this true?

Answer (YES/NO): NO